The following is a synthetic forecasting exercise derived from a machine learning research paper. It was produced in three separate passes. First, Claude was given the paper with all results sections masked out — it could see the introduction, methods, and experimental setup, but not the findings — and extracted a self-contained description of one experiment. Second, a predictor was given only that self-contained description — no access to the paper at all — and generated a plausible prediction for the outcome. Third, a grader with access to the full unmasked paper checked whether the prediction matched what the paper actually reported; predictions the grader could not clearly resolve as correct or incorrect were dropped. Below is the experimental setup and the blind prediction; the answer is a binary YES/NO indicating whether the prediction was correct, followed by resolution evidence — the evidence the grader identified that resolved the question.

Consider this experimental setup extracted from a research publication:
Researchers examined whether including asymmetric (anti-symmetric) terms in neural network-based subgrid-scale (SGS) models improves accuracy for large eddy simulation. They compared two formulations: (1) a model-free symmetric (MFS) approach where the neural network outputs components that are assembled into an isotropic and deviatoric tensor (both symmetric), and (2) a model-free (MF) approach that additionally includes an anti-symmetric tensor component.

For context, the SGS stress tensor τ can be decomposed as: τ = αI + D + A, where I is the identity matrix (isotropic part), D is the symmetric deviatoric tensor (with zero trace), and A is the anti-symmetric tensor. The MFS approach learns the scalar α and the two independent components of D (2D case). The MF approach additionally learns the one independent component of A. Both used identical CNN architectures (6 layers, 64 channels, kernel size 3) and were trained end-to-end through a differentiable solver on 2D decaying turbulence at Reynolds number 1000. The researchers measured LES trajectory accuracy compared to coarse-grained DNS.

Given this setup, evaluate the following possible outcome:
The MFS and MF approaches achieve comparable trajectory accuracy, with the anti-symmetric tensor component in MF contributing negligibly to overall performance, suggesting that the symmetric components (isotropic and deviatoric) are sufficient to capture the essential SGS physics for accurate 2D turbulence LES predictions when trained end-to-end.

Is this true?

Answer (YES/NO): YES